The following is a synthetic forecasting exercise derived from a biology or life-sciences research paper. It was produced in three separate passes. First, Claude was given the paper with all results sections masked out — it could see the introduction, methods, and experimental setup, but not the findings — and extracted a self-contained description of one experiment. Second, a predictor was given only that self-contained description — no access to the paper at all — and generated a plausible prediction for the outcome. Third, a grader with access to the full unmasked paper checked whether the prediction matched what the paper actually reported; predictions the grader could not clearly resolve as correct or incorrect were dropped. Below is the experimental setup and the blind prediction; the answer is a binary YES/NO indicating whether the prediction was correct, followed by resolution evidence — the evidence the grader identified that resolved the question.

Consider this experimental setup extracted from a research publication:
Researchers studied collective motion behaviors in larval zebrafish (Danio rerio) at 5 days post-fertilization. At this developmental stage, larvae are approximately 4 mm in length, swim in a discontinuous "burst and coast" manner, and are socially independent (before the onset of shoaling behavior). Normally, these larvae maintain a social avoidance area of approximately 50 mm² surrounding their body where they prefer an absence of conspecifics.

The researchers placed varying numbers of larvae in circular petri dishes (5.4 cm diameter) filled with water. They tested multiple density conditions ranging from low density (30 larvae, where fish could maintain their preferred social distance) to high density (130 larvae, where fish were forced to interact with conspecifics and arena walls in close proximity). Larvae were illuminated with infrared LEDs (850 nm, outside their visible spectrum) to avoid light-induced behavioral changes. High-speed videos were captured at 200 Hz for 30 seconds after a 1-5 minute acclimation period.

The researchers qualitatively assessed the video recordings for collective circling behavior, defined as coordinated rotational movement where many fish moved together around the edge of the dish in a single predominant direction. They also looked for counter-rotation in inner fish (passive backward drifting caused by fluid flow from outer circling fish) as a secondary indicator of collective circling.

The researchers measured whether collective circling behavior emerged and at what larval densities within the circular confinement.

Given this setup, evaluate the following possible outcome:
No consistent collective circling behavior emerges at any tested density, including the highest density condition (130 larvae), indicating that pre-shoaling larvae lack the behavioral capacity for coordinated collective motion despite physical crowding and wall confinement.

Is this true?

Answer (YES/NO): NO